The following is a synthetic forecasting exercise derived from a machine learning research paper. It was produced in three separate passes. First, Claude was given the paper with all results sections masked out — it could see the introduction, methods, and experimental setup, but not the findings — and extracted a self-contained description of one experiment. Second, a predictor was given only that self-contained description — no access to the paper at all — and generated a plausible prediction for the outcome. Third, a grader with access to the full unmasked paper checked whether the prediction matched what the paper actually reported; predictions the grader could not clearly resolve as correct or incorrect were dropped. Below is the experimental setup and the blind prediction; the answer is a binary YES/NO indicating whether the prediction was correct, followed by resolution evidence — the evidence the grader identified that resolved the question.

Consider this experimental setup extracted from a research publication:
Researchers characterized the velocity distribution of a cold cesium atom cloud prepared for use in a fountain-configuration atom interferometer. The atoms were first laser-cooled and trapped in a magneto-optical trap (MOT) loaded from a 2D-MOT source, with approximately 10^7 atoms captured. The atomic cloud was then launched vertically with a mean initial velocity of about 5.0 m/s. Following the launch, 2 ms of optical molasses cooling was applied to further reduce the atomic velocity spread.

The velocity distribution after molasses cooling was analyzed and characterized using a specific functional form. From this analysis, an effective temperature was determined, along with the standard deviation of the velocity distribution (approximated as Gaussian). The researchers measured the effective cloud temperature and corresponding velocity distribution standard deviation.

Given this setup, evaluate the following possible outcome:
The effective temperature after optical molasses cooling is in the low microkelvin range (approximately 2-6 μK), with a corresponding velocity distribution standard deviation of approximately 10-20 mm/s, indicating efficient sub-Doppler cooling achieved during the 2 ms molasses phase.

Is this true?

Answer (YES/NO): NO